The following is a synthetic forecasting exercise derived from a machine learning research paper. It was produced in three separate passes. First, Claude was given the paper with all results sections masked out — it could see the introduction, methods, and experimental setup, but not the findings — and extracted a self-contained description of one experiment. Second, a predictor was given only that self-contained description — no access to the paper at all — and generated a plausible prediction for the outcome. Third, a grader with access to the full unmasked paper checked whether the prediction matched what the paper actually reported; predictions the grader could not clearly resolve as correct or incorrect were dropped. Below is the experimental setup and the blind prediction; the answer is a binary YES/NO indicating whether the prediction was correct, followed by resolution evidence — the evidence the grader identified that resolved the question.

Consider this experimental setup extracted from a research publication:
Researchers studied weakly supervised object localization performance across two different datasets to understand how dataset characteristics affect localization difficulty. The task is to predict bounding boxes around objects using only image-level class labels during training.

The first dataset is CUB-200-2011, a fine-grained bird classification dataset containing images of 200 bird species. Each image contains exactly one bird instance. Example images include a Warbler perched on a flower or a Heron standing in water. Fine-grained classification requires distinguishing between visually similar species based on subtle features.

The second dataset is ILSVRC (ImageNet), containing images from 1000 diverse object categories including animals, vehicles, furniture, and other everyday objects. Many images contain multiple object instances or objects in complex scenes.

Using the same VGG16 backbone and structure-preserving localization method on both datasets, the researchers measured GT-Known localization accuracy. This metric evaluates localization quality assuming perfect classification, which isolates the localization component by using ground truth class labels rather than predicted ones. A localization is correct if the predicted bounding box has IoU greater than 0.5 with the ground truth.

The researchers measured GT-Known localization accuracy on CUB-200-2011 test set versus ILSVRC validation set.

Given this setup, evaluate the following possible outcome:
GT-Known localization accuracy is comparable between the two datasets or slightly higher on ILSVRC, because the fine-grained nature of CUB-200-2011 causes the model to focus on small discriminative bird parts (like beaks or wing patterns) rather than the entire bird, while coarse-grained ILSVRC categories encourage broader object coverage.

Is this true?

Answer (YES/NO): NO